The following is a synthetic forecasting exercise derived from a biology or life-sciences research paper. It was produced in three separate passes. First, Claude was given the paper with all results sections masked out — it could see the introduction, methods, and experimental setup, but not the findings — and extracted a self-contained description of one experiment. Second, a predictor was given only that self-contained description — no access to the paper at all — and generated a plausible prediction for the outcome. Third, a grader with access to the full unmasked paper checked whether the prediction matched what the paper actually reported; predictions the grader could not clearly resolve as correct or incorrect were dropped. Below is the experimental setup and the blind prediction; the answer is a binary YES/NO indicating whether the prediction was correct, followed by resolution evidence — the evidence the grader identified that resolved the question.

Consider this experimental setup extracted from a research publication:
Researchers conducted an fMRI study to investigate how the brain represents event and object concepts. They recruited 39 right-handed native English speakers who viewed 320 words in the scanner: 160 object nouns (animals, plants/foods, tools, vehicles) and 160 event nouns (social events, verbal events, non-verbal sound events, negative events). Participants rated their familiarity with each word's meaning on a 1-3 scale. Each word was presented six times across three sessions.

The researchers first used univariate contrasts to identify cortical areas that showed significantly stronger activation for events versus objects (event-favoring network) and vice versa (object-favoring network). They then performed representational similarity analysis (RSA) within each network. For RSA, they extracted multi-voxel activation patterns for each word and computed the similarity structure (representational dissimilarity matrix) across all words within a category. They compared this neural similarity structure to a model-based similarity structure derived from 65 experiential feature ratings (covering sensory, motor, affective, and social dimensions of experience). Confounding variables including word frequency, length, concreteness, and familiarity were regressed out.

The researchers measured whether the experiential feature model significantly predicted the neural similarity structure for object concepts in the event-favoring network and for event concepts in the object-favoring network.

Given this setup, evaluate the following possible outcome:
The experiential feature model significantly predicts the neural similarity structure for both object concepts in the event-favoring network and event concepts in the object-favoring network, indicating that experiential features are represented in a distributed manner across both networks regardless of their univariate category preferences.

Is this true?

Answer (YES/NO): YES